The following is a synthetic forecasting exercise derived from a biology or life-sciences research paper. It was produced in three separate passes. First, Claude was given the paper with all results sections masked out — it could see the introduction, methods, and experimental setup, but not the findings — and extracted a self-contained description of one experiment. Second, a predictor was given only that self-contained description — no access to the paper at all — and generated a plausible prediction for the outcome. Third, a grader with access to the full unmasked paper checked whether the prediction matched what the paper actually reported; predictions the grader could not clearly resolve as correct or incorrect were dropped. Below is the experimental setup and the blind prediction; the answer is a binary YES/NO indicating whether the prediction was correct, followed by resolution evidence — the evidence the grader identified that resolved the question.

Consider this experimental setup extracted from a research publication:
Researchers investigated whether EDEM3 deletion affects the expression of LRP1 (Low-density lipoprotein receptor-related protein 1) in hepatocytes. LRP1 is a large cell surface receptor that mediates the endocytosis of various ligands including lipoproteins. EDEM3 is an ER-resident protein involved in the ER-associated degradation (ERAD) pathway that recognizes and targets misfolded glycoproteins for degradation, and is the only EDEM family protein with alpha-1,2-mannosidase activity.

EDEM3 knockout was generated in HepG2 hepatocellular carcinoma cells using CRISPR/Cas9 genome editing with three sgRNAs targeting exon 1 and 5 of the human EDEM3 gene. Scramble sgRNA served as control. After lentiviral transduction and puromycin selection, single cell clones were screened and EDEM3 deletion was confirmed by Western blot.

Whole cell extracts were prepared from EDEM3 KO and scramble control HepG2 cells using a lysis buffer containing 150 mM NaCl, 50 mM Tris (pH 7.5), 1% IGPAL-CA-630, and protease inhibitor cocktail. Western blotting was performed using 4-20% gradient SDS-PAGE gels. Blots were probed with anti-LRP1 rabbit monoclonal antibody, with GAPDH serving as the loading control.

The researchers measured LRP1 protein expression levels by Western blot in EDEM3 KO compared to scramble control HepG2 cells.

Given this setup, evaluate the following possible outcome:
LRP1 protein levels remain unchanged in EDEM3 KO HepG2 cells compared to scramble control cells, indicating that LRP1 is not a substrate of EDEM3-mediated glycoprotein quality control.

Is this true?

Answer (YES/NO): NO